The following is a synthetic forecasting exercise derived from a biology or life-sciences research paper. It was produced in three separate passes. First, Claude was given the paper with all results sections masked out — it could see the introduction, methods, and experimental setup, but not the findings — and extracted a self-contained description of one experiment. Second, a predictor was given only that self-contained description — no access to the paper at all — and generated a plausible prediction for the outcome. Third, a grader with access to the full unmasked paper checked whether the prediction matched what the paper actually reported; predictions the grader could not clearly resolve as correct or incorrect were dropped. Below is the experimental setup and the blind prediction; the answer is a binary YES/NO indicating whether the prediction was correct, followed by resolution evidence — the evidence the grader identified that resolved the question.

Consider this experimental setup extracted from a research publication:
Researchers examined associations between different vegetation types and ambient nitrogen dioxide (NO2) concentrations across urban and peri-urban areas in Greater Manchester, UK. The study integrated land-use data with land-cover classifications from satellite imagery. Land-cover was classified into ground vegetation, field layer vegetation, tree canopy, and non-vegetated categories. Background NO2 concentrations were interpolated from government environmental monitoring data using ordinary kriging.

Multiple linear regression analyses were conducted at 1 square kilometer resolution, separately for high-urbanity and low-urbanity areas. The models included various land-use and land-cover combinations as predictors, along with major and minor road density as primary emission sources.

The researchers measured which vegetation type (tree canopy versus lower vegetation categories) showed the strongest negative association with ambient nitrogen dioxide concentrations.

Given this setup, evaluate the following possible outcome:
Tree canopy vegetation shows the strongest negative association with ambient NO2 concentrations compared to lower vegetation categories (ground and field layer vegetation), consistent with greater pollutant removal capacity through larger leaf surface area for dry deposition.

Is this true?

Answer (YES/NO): NO